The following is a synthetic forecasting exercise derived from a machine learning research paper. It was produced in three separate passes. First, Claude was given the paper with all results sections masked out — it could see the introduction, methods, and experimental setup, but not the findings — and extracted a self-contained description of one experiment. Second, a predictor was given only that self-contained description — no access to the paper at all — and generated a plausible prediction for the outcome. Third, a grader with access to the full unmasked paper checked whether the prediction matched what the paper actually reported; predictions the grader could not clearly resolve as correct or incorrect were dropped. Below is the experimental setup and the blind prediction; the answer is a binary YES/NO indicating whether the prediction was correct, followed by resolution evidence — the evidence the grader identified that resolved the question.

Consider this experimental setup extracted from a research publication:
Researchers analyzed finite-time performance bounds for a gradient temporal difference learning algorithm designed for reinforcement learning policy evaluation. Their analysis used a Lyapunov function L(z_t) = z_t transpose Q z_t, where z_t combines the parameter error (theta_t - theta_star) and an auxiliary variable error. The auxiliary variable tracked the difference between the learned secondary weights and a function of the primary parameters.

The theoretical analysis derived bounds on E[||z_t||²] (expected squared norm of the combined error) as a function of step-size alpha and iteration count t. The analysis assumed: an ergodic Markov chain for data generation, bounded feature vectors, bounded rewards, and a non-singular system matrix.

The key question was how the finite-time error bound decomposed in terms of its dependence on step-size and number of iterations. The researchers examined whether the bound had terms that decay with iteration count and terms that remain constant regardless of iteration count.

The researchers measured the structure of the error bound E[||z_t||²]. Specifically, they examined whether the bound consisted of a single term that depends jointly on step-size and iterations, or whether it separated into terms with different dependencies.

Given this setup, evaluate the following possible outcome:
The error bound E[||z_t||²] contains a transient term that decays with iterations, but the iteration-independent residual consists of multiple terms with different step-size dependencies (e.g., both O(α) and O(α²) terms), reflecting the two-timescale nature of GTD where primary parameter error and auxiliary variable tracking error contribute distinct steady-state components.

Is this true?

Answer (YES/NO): NO